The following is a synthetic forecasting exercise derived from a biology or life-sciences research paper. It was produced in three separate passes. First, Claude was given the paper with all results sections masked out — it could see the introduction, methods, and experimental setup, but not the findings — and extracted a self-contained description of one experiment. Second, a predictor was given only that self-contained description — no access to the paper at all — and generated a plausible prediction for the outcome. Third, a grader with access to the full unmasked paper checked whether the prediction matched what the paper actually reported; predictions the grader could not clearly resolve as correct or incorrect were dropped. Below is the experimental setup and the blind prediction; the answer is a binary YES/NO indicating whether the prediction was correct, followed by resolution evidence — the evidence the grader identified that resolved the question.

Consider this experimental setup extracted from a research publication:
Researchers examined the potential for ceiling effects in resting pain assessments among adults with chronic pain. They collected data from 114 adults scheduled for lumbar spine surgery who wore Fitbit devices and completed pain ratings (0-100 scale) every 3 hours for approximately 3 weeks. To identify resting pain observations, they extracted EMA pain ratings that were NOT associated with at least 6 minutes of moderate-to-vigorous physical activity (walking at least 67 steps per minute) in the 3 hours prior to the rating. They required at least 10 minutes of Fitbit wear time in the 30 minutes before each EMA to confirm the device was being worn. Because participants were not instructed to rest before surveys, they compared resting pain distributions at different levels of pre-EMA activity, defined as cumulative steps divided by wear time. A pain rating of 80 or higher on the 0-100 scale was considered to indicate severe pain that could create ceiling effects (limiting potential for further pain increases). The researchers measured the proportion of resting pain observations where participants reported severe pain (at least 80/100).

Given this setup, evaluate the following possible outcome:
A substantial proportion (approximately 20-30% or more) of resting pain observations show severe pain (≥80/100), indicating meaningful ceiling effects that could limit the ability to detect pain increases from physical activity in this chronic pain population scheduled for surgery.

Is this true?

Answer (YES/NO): YES